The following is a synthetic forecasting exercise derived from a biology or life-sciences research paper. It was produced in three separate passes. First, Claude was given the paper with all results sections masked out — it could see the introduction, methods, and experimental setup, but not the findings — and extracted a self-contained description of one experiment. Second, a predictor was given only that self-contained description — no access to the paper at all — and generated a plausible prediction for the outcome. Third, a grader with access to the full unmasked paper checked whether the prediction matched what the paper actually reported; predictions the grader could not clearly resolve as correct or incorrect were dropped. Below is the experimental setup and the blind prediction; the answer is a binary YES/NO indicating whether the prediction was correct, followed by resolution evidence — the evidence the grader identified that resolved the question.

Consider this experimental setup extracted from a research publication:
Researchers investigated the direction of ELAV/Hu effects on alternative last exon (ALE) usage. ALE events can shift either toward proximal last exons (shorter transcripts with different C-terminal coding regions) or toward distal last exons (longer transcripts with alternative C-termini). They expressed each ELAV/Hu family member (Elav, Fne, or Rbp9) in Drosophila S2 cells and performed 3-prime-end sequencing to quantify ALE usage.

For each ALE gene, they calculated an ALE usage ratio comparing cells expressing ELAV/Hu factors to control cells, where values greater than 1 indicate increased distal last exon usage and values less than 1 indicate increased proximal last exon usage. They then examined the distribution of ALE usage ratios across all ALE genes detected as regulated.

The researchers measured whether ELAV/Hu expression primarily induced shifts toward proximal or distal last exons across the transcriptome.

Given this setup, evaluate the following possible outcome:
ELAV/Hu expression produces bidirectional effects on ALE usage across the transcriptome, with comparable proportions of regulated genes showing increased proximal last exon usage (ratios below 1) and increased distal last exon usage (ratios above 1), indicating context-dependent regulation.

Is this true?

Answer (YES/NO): NO